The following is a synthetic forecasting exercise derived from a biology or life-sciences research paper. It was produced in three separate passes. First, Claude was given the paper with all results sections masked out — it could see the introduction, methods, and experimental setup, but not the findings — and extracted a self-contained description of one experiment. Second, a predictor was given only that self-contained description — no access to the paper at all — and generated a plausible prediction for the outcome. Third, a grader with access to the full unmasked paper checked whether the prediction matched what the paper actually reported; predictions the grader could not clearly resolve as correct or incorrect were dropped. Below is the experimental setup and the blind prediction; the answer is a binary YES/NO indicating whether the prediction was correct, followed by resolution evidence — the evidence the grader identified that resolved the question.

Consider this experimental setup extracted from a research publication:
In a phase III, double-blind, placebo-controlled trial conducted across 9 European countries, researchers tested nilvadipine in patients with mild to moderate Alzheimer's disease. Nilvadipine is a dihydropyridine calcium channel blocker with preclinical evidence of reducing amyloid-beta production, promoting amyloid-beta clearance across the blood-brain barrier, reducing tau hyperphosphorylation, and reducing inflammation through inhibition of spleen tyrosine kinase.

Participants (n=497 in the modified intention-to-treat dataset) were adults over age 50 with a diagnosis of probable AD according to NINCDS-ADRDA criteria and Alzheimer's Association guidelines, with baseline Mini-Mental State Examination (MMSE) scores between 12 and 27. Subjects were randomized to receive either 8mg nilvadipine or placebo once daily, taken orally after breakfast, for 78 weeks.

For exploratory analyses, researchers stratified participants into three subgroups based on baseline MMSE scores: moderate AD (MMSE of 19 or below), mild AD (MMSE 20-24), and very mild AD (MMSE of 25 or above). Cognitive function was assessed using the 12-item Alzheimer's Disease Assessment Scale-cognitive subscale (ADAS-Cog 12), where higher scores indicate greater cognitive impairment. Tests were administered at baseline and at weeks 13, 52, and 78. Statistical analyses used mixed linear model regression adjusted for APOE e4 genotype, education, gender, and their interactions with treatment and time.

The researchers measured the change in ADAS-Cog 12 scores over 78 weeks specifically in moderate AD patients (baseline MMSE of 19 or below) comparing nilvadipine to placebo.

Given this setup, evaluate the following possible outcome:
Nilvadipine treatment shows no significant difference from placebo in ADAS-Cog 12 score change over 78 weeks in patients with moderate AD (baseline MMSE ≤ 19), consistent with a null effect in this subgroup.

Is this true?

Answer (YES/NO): NO